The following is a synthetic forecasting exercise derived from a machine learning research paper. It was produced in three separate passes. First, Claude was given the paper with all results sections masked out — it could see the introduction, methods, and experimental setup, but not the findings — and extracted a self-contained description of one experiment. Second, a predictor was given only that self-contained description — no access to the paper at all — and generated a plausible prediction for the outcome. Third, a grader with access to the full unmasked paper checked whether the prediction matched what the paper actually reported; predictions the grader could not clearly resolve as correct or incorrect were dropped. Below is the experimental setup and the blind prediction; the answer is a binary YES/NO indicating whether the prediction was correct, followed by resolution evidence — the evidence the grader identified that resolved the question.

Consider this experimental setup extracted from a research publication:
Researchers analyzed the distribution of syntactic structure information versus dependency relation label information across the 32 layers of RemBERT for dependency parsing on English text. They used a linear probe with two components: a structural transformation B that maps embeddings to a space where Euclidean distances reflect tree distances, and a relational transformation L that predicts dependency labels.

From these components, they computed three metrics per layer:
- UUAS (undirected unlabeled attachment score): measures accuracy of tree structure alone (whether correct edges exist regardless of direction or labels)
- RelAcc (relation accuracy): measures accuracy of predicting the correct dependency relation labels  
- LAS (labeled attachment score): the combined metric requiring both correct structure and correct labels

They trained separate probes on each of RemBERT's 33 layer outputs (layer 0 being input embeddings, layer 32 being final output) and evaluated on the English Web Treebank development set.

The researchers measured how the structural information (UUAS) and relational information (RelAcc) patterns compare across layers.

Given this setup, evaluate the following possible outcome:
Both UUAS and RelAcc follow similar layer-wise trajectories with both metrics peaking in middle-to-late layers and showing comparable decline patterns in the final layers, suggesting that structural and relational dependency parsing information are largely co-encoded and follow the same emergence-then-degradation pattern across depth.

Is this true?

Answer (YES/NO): NO